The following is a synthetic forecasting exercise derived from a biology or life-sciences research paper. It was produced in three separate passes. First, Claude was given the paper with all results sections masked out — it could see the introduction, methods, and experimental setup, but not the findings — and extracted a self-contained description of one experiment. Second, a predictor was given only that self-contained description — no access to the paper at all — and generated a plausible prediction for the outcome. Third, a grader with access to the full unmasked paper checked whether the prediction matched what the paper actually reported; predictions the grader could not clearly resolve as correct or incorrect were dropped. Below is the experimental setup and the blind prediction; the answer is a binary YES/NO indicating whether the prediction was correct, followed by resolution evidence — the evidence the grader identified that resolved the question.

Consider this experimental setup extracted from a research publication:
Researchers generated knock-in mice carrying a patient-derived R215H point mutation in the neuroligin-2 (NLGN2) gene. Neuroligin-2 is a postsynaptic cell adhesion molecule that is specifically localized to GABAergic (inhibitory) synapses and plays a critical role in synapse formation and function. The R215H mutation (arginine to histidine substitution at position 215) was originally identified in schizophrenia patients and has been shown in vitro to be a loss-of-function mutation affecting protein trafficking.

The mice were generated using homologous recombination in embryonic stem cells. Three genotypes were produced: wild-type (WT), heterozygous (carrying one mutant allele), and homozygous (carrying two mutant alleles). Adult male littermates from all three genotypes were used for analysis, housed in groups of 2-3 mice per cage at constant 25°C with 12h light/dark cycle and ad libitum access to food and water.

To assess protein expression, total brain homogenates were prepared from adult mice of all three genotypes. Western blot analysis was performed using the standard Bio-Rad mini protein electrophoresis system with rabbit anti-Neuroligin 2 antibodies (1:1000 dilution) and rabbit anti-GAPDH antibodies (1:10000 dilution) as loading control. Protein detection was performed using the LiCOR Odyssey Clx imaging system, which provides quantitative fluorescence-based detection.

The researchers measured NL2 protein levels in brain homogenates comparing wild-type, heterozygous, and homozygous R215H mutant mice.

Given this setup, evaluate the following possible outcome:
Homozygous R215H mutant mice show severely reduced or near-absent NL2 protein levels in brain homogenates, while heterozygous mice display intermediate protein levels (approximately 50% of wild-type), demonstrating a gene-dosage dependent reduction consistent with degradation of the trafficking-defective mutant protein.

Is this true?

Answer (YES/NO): NO